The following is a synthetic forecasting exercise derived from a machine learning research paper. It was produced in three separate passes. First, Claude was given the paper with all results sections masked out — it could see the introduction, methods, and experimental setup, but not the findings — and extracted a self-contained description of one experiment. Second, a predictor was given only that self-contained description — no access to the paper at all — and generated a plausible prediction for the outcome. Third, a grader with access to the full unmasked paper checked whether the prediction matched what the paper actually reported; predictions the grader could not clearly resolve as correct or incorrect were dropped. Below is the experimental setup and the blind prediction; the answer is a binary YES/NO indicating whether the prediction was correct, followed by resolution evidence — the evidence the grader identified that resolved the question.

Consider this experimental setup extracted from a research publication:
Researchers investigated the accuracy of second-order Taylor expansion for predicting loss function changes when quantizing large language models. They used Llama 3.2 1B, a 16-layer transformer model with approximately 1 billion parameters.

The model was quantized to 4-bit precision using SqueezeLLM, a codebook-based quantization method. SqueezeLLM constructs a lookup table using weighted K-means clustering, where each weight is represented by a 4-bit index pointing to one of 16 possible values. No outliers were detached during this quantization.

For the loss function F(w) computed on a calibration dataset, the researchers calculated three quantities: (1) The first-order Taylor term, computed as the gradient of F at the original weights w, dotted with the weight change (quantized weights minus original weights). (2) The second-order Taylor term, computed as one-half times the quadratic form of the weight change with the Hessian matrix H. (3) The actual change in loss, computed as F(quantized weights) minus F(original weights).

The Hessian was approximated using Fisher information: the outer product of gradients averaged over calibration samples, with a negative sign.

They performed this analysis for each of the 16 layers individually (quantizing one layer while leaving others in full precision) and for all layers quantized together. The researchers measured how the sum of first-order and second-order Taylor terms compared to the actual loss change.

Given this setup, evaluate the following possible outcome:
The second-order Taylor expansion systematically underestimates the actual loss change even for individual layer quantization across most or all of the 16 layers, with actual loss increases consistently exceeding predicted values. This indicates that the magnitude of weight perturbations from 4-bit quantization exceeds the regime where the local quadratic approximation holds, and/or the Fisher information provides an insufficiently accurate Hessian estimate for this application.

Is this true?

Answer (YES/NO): YES